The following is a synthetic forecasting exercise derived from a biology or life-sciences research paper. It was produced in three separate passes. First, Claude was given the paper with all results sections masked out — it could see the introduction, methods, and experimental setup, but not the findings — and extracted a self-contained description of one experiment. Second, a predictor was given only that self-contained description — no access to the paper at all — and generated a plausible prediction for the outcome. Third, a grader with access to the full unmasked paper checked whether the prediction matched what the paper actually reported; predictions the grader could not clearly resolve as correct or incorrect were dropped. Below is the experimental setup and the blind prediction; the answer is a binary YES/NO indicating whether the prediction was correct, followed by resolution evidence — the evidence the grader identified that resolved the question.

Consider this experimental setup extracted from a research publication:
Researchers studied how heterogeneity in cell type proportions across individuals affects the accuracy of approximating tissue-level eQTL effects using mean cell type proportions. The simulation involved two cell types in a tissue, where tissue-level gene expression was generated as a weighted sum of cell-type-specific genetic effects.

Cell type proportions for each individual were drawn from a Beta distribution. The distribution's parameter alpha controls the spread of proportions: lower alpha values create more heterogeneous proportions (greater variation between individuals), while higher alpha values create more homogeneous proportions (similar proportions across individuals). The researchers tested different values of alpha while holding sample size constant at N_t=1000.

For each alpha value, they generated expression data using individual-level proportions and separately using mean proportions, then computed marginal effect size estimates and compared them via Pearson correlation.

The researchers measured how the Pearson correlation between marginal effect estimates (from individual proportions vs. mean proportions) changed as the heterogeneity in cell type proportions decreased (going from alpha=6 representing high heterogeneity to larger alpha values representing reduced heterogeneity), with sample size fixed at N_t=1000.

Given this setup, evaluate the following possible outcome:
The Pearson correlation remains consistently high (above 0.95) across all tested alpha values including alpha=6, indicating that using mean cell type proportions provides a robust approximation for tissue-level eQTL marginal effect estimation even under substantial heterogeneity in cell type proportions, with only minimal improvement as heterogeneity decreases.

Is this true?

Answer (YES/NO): NO